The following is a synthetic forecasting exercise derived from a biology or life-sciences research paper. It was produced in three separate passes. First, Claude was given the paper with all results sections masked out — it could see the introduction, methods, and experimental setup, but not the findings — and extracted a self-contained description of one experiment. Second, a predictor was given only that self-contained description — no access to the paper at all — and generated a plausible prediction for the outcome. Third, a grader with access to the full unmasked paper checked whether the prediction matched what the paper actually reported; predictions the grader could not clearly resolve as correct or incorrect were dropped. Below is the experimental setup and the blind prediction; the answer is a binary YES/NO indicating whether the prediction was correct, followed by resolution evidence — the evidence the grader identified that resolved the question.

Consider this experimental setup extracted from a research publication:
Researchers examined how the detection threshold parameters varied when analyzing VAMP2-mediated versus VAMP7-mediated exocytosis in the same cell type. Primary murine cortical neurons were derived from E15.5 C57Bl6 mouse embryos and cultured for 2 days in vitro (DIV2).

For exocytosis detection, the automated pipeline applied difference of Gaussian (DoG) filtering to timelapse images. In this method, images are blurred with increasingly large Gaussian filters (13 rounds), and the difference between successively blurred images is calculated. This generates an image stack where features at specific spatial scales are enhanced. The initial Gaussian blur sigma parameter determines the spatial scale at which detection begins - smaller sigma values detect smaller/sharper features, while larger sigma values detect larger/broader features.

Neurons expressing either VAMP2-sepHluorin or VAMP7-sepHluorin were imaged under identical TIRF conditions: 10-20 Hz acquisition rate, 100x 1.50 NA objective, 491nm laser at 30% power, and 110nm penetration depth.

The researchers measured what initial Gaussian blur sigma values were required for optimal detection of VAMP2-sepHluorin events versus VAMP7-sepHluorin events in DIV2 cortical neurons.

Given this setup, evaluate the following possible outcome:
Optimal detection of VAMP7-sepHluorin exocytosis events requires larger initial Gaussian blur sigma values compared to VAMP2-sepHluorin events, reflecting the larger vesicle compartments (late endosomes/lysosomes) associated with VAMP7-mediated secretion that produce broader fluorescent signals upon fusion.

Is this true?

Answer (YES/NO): NO